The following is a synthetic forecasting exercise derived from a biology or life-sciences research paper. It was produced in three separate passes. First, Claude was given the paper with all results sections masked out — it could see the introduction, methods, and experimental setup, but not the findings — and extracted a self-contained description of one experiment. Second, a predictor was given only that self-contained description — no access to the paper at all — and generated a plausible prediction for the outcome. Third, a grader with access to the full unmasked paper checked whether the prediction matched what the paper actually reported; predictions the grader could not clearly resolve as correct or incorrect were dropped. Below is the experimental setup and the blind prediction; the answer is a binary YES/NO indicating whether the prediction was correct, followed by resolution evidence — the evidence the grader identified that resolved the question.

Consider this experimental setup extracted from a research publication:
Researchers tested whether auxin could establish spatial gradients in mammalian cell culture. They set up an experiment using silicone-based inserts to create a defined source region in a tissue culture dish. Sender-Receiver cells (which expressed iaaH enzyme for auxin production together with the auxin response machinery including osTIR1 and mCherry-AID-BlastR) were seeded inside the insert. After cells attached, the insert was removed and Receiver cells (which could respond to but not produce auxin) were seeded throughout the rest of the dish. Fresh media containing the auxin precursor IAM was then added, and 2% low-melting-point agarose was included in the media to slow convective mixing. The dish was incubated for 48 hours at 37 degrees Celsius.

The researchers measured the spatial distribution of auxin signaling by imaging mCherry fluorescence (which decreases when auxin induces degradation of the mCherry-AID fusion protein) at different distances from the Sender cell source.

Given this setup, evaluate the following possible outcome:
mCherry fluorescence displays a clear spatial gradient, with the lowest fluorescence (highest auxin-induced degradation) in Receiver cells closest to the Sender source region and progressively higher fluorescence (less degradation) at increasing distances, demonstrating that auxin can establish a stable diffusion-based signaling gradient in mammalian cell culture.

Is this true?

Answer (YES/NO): YES